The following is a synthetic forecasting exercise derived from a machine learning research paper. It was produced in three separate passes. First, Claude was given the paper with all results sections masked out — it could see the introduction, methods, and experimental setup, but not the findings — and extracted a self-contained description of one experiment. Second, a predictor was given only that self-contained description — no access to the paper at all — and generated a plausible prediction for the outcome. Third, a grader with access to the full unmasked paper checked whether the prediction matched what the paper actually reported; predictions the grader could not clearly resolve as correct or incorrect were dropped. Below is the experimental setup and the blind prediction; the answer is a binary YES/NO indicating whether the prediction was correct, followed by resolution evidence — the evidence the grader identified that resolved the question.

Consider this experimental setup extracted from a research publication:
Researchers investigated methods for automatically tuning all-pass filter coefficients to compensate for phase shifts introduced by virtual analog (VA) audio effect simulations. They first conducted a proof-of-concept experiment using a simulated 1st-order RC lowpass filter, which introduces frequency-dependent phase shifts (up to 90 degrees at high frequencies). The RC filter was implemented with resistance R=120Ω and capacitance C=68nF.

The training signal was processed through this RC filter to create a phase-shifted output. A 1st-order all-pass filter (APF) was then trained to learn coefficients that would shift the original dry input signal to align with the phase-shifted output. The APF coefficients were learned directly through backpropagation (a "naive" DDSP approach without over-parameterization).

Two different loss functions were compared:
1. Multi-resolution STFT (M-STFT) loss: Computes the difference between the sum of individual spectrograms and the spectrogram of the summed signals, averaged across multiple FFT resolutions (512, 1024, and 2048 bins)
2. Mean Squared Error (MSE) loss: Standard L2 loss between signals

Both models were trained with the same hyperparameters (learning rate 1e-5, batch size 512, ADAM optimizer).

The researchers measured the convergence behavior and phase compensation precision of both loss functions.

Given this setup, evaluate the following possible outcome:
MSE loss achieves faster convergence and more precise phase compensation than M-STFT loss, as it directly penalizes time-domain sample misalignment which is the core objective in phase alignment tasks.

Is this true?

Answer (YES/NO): NO